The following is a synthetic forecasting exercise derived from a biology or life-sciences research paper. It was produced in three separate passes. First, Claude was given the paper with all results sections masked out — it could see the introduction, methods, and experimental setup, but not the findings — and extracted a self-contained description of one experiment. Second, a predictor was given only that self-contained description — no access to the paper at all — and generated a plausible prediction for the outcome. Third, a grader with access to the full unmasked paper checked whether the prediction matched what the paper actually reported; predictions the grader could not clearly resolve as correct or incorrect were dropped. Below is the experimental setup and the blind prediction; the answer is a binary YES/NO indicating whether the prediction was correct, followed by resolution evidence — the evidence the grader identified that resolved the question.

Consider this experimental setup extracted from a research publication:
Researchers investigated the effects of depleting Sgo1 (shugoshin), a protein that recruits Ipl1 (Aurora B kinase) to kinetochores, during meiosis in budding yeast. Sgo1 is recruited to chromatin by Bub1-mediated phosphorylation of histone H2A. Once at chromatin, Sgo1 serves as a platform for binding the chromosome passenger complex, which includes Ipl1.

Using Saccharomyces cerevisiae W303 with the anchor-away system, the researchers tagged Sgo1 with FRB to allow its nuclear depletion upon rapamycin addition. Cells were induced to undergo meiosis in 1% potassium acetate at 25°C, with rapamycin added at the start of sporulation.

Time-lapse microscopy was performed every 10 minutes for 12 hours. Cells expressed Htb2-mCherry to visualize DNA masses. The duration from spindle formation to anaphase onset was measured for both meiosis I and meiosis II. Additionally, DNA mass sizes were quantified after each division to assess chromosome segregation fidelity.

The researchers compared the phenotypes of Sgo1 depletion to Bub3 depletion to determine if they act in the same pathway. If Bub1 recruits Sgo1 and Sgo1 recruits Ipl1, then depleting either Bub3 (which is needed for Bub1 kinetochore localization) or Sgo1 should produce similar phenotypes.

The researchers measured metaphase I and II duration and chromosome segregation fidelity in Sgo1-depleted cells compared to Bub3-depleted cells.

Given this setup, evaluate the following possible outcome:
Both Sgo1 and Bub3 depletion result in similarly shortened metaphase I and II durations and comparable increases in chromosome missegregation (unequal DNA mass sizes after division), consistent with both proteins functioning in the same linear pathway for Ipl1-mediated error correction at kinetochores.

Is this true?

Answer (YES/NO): YES